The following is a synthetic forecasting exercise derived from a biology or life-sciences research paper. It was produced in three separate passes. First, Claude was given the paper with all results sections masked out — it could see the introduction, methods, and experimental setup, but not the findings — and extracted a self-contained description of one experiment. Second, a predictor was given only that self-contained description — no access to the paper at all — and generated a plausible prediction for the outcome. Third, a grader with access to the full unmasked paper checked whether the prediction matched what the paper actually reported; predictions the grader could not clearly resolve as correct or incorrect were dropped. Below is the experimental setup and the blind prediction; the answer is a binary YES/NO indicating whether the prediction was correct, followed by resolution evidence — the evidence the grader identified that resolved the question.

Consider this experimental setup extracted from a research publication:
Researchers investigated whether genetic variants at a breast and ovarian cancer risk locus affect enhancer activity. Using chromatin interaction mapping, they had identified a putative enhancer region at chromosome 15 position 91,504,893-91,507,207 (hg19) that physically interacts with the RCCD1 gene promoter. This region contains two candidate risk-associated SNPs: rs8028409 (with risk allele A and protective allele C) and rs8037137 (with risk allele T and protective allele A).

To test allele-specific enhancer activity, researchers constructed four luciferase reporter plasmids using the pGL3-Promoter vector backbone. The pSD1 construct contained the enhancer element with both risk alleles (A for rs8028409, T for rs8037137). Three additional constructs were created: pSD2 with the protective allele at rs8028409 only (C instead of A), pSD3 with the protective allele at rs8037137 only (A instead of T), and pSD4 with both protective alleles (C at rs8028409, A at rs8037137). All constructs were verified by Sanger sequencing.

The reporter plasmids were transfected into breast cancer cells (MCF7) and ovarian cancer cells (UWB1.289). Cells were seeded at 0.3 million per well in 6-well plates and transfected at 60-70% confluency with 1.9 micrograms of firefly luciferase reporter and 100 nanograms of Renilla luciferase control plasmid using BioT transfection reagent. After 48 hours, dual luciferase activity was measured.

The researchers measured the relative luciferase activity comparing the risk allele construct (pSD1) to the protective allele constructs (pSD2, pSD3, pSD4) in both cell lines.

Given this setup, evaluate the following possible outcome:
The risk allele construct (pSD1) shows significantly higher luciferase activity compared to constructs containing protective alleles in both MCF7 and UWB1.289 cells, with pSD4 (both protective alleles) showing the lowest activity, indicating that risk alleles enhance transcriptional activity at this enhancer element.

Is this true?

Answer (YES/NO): NO